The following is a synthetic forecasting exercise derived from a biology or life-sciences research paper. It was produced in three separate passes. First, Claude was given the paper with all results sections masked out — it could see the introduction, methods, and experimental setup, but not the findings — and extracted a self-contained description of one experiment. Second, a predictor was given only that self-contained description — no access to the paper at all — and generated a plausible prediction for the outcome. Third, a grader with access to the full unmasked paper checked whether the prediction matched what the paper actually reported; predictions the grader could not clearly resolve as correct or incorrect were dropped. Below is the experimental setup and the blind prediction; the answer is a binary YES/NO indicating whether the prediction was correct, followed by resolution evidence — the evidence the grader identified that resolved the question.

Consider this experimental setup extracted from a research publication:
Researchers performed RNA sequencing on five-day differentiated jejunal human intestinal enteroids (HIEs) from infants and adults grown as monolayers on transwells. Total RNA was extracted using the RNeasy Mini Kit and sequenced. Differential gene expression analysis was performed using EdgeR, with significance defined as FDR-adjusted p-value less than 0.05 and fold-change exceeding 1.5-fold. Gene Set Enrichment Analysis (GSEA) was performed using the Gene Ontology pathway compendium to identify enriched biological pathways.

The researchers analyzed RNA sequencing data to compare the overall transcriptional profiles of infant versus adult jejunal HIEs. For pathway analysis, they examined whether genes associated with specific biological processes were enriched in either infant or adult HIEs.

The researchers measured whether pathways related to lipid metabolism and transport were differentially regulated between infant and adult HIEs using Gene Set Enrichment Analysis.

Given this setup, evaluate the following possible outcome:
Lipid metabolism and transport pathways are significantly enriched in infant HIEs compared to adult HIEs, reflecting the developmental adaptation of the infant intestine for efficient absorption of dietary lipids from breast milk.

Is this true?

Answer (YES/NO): YES